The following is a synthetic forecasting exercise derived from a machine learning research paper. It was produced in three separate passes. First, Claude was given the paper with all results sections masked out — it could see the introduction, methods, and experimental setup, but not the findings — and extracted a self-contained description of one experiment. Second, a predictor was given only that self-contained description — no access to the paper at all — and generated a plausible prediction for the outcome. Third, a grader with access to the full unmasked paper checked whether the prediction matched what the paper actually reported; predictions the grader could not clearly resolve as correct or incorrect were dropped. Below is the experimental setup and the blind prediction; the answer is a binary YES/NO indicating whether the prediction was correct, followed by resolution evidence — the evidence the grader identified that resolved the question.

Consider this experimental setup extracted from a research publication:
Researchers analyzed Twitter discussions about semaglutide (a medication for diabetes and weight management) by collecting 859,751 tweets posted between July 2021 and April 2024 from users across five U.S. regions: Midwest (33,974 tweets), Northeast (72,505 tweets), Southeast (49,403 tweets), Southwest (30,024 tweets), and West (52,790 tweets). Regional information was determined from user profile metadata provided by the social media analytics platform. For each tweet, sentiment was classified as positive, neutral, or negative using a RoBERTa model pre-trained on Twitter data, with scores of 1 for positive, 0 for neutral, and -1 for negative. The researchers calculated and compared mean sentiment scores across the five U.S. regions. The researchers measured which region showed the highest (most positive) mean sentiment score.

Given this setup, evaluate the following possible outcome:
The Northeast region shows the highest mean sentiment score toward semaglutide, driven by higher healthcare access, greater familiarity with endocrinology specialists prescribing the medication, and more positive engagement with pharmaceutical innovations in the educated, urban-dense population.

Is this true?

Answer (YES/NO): YES